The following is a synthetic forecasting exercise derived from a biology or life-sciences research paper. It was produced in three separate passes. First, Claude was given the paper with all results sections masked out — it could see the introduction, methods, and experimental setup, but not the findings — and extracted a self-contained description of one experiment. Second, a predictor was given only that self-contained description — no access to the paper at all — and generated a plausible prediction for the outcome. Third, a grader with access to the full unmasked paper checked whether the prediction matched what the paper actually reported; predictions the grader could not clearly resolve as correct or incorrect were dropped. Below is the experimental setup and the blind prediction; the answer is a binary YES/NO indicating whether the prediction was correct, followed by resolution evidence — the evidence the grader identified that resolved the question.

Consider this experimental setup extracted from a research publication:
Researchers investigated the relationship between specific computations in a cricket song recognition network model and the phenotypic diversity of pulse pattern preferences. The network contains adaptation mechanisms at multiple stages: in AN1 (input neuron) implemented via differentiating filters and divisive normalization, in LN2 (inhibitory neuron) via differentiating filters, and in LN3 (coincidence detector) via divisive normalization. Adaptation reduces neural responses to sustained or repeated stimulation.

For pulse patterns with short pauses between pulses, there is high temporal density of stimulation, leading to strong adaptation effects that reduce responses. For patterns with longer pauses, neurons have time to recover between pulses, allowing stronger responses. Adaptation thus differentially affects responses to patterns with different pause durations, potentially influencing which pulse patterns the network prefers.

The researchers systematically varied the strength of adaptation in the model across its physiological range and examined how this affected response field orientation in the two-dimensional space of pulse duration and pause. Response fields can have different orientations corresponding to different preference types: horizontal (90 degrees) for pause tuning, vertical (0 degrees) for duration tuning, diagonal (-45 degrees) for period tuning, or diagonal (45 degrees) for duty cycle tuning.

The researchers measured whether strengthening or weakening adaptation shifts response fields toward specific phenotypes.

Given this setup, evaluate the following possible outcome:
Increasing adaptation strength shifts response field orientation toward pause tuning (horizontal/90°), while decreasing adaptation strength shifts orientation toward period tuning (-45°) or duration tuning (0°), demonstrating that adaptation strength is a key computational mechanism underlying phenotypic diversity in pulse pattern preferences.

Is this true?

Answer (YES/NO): NO